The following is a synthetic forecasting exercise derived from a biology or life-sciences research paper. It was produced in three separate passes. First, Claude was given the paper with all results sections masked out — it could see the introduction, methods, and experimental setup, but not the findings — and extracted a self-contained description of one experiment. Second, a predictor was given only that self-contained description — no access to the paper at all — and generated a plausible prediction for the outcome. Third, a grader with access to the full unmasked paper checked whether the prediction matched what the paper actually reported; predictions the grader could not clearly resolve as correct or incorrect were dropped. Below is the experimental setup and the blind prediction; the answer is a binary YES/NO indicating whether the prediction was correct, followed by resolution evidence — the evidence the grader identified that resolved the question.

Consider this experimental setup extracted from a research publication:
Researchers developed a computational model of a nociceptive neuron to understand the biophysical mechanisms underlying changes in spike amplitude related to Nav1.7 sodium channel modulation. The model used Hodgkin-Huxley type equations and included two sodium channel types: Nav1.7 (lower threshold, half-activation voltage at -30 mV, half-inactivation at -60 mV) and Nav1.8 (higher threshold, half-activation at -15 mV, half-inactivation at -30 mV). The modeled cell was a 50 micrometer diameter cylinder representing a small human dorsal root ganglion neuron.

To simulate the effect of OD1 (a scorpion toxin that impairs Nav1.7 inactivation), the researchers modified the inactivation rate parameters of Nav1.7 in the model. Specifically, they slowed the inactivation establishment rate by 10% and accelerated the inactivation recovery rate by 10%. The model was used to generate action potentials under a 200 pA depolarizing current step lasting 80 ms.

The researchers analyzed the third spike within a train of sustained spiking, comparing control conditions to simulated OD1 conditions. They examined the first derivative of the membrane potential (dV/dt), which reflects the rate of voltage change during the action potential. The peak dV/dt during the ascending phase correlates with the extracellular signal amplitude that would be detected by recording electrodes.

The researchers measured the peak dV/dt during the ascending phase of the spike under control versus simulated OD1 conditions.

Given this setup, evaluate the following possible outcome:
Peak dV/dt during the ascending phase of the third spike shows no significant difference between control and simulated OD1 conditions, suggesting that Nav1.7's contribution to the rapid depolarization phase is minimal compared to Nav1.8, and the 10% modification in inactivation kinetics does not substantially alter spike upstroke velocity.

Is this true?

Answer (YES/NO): NO